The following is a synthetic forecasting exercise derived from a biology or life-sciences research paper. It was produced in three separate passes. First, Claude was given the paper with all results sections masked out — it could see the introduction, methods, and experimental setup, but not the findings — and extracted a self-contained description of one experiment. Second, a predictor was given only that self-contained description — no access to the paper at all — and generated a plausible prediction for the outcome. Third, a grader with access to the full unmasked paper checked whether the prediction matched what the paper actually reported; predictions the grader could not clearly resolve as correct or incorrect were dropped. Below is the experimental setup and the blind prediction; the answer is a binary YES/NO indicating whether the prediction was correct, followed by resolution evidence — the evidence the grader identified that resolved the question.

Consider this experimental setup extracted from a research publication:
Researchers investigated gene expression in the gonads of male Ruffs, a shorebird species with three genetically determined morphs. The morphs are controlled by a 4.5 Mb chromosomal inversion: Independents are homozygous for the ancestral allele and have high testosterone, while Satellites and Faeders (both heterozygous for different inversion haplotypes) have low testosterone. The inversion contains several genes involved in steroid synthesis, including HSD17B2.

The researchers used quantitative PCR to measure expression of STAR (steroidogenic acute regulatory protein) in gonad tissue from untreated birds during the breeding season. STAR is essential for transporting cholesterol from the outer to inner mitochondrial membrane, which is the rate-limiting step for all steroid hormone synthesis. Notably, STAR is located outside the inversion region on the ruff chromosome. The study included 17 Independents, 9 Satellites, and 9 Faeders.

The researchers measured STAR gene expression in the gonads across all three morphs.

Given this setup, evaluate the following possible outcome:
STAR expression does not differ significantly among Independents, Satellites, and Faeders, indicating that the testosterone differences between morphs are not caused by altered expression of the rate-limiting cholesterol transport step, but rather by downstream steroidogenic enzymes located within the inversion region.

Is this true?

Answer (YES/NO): NO